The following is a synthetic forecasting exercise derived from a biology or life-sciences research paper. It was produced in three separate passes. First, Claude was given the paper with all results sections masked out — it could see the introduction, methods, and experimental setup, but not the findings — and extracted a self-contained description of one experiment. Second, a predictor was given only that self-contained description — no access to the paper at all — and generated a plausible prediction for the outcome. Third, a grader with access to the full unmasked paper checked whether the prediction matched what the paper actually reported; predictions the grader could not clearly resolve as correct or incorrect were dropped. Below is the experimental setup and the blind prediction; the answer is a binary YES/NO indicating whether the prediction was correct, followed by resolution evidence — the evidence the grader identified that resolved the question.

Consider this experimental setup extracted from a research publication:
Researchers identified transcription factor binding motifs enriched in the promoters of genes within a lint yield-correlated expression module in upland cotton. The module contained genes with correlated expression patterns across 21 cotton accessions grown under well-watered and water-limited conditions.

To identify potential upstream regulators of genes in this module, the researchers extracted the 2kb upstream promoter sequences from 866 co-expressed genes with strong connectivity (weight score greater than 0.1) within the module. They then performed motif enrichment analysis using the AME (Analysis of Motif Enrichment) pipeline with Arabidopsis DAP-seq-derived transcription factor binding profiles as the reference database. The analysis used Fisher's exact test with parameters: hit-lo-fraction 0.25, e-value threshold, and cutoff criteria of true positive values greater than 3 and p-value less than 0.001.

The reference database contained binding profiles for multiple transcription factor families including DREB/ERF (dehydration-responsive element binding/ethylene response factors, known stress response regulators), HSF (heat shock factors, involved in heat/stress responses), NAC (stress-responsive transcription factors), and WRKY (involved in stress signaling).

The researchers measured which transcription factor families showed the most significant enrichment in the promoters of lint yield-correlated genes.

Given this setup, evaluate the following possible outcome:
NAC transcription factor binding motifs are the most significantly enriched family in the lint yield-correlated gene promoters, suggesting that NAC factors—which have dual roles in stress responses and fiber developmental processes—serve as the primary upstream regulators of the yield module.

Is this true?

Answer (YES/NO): NO